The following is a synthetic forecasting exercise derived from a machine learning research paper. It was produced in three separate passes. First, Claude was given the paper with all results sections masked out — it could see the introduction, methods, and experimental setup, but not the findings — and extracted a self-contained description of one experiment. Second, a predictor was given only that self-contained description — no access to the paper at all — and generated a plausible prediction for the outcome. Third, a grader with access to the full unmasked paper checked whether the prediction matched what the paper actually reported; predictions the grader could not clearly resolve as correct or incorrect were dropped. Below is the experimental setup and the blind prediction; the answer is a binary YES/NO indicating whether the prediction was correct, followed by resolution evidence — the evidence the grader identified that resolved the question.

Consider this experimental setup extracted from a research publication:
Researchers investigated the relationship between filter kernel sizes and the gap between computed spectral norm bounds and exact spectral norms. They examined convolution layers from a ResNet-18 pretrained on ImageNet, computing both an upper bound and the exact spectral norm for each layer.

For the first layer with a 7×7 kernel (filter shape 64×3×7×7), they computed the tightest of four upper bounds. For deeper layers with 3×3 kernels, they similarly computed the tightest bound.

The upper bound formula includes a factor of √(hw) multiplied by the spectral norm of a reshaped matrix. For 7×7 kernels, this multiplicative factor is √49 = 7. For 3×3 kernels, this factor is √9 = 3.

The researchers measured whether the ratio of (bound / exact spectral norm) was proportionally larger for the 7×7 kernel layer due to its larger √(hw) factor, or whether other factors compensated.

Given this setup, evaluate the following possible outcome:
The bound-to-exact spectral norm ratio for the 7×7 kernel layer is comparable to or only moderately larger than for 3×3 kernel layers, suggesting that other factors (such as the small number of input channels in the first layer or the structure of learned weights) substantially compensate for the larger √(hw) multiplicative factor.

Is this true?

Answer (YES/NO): YES